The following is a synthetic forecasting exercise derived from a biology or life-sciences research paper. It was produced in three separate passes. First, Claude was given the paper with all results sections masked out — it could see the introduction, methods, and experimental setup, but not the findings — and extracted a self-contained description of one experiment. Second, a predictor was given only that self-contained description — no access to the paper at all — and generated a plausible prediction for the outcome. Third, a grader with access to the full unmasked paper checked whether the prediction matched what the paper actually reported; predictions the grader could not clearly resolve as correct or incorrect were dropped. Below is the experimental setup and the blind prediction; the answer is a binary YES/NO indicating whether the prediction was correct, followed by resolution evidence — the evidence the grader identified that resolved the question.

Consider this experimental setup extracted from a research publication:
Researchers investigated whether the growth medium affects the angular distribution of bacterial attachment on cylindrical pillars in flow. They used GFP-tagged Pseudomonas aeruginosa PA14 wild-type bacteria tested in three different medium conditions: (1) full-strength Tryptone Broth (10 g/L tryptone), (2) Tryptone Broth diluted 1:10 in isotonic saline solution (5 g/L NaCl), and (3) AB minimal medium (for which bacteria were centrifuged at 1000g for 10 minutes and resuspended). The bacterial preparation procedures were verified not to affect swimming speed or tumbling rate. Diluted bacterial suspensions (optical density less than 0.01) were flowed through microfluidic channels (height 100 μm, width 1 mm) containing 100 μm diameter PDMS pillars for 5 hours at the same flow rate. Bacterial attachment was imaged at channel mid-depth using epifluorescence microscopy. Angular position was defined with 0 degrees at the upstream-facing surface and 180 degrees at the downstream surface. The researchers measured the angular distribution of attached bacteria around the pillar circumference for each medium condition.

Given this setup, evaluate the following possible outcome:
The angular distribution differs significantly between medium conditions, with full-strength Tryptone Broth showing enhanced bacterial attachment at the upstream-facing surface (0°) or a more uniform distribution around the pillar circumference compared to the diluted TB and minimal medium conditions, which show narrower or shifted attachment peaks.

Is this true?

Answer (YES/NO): NO